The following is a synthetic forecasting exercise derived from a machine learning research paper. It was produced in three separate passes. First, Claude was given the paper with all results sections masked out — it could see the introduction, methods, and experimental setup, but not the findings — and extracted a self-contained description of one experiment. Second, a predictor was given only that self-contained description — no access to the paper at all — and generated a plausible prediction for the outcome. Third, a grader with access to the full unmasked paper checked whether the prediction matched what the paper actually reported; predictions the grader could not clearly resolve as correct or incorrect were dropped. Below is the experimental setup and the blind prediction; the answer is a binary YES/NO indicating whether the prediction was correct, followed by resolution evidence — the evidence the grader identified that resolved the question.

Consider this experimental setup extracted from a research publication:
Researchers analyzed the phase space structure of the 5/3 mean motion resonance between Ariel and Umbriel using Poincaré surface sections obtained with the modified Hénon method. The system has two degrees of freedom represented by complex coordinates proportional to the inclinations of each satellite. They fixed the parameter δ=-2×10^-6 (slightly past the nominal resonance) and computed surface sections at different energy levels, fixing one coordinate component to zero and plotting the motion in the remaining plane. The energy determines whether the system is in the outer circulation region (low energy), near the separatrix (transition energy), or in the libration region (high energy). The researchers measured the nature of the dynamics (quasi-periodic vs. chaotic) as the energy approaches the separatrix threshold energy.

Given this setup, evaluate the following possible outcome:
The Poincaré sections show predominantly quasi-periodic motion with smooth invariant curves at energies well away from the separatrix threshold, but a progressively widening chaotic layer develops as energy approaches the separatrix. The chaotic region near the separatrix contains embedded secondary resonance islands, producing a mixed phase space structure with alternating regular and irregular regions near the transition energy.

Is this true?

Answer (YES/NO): NO